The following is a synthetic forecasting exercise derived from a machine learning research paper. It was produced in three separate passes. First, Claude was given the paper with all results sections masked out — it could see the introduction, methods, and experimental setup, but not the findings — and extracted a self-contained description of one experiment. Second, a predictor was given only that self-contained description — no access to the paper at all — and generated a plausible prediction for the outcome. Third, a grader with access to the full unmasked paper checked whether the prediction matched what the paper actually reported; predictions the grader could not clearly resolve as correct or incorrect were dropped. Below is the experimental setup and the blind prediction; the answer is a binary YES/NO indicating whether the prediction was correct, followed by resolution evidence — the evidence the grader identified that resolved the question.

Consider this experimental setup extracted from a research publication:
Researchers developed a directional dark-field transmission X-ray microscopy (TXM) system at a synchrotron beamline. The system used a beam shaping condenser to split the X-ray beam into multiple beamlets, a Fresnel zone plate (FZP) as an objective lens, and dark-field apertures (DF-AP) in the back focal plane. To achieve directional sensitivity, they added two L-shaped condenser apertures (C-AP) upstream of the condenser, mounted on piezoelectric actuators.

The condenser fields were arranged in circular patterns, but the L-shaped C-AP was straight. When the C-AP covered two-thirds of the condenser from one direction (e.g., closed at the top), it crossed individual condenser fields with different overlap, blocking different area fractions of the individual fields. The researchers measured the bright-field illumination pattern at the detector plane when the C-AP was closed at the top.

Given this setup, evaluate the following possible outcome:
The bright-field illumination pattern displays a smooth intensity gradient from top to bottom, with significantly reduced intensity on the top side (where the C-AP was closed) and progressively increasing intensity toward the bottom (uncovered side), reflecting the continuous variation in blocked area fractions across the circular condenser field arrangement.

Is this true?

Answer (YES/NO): YES